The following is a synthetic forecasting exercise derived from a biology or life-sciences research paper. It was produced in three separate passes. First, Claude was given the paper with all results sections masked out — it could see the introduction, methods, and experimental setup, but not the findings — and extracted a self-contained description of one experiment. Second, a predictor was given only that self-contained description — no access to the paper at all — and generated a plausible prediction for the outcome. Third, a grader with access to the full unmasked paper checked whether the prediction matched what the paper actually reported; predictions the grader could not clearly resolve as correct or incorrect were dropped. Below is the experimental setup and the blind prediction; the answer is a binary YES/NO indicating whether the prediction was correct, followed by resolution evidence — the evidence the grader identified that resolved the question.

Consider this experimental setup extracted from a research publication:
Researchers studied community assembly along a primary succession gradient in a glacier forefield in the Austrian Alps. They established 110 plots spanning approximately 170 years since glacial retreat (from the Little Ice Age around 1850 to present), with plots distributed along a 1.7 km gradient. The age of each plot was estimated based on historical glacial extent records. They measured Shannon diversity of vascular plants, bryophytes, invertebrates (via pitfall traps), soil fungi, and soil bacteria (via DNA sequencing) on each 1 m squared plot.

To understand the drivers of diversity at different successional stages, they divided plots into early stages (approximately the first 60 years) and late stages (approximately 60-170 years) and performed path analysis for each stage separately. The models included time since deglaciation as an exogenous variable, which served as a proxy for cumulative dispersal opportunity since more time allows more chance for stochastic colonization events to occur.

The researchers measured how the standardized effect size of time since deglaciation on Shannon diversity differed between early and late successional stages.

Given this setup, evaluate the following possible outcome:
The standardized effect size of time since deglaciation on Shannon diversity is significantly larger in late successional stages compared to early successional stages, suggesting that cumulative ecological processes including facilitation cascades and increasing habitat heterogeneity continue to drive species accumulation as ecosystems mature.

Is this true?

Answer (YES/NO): NO